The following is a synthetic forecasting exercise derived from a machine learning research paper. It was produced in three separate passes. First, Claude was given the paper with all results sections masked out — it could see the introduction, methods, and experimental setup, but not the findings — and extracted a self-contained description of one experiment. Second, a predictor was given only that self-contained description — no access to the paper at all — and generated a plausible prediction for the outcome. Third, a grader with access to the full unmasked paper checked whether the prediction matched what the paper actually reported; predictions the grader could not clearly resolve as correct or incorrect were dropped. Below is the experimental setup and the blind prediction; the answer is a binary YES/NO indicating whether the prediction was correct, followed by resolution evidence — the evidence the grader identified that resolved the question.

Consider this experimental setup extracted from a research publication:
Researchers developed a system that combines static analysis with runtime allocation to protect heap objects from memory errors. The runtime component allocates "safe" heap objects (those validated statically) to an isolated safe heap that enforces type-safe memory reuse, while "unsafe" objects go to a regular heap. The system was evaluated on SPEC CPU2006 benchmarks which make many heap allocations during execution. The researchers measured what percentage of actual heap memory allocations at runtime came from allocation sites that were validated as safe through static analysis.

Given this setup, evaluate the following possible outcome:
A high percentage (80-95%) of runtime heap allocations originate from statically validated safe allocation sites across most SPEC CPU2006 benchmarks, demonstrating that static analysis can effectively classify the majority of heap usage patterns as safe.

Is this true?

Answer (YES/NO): NO